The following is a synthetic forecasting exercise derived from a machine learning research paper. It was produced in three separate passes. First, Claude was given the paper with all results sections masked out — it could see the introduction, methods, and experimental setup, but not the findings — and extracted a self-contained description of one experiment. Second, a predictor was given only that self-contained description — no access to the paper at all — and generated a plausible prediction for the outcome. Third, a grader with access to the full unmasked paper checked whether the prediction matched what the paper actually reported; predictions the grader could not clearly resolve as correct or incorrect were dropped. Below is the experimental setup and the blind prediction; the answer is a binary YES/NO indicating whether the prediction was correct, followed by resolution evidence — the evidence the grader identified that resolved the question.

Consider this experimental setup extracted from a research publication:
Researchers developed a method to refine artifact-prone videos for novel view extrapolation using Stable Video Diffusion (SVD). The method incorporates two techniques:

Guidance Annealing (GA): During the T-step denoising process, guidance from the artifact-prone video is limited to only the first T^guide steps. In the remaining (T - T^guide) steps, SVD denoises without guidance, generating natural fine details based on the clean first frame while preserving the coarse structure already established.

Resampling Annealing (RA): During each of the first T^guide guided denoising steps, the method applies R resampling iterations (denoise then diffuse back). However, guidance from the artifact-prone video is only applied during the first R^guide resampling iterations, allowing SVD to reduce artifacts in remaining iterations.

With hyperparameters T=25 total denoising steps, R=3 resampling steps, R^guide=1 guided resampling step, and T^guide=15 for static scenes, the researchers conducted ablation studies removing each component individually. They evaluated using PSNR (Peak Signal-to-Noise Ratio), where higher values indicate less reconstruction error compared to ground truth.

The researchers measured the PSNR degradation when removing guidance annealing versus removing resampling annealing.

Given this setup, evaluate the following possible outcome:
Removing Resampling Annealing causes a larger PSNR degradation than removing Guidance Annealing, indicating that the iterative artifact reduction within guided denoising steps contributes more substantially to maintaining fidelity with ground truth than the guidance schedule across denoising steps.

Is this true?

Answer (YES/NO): NO